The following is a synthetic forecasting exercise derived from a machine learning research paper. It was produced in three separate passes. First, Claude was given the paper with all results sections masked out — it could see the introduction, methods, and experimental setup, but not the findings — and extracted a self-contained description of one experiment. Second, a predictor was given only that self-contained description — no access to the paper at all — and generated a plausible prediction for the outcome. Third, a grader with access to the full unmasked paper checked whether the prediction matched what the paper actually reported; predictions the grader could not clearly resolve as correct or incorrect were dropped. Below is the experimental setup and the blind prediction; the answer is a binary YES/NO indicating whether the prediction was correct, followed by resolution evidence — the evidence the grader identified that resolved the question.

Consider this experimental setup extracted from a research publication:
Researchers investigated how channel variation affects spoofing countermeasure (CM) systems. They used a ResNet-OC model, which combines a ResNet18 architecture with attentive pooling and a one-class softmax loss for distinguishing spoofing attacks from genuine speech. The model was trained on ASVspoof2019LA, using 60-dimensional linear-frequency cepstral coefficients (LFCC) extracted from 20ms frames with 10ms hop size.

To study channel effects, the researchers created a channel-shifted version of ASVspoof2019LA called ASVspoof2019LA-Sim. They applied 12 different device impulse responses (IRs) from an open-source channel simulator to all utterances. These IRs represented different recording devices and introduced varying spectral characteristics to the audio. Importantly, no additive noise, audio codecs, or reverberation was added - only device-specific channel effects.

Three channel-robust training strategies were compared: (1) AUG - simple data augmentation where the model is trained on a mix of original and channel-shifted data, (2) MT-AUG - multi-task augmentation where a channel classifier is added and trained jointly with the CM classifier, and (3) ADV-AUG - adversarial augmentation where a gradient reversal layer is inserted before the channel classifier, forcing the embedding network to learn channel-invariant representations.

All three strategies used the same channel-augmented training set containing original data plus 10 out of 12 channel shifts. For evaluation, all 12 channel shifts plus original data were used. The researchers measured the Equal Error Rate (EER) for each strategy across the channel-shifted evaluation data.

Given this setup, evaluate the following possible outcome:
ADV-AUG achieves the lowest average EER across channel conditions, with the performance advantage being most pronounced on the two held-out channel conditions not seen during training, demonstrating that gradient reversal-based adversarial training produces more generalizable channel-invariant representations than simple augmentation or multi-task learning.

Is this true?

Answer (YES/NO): NO